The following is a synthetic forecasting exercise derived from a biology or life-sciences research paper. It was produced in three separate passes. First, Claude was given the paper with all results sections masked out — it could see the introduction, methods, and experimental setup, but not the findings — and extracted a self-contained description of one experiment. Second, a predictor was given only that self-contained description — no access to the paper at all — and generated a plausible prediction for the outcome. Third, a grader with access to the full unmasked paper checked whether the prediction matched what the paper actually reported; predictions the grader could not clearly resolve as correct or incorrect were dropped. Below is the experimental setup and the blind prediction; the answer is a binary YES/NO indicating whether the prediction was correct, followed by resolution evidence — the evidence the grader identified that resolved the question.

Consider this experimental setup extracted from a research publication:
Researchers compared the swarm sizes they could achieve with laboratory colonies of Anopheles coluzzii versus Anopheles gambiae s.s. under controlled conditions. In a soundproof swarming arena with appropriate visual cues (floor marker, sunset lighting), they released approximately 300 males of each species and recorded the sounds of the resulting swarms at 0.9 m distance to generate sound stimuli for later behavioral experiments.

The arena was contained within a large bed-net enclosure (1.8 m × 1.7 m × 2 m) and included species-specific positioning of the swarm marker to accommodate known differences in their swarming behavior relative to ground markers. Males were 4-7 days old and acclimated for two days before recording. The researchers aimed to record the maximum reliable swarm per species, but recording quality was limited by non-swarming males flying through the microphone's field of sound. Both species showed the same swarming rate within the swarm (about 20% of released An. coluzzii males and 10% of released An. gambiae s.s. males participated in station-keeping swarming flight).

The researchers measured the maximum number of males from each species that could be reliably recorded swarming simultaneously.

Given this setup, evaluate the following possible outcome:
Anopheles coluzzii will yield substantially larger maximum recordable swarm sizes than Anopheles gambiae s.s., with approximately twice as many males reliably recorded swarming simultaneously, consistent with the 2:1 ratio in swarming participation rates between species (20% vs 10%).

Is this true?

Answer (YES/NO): YES